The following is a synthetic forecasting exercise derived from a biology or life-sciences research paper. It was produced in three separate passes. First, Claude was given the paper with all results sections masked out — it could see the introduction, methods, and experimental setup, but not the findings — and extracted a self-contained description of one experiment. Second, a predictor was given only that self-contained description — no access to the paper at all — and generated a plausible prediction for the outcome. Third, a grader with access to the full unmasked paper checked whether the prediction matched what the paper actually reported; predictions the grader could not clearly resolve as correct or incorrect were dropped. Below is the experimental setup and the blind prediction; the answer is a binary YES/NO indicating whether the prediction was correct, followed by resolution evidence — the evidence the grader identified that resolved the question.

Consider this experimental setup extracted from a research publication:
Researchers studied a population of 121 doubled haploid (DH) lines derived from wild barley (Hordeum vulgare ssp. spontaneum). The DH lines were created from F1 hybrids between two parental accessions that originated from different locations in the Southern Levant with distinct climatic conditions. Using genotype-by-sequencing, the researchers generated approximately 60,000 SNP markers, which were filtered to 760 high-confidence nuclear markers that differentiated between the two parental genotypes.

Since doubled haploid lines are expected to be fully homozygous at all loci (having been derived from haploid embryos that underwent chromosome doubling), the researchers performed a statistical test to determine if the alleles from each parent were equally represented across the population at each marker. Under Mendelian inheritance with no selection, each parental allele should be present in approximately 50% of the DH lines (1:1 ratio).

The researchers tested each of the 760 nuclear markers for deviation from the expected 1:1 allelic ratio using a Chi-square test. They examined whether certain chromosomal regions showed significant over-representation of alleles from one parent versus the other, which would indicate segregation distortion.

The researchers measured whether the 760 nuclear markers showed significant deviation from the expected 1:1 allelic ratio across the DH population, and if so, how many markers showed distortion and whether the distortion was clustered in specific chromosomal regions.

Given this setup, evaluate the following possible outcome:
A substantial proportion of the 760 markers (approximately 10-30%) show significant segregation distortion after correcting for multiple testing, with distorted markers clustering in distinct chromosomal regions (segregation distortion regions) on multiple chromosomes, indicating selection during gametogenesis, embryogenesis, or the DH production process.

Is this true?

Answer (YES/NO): NO